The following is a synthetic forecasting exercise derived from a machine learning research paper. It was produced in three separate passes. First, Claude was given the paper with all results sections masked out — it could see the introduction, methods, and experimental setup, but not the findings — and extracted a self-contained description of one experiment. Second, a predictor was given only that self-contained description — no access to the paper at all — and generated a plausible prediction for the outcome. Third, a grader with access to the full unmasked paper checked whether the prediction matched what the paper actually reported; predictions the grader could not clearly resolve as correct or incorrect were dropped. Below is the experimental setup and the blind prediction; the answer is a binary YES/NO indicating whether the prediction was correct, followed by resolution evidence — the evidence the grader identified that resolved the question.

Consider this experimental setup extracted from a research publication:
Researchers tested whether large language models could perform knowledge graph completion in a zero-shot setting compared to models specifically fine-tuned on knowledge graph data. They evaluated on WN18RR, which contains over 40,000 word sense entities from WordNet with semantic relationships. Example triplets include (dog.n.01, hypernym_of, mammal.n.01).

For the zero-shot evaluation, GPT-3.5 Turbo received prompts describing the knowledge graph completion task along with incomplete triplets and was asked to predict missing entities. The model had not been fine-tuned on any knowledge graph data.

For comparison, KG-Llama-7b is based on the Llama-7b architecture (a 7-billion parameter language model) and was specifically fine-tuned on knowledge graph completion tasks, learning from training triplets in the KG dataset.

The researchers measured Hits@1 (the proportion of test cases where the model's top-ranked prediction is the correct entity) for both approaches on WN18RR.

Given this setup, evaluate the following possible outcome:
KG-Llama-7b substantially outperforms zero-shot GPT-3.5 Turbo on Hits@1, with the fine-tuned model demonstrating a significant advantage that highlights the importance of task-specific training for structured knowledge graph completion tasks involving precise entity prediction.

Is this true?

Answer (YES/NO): NO